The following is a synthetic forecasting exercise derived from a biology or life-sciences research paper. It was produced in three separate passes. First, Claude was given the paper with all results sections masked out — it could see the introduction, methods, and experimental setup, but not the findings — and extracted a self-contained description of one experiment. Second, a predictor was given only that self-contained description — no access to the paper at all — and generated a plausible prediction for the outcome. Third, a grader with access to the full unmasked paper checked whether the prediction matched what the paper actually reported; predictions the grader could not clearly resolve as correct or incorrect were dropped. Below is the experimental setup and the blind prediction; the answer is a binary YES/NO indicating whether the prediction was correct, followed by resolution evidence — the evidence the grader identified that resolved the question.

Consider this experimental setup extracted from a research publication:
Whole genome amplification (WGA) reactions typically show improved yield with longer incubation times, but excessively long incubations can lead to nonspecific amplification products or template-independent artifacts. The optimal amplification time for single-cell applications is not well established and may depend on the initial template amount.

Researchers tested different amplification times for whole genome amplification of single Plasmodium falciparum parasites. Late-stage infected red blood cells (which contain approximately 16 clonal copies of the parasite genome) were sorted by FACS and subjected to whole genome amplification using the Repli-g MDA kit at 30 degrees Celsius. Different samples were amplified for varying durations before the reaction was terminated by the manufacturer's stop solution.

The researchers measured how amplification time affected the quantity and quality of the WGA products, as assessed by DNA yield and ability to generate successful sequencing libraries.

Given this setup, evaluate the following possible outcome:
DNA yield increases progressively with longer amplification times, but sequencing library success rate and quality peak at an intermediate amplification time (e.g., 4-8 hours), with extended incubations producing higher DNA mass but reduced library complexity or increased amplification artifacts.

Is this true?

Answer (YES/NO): NO